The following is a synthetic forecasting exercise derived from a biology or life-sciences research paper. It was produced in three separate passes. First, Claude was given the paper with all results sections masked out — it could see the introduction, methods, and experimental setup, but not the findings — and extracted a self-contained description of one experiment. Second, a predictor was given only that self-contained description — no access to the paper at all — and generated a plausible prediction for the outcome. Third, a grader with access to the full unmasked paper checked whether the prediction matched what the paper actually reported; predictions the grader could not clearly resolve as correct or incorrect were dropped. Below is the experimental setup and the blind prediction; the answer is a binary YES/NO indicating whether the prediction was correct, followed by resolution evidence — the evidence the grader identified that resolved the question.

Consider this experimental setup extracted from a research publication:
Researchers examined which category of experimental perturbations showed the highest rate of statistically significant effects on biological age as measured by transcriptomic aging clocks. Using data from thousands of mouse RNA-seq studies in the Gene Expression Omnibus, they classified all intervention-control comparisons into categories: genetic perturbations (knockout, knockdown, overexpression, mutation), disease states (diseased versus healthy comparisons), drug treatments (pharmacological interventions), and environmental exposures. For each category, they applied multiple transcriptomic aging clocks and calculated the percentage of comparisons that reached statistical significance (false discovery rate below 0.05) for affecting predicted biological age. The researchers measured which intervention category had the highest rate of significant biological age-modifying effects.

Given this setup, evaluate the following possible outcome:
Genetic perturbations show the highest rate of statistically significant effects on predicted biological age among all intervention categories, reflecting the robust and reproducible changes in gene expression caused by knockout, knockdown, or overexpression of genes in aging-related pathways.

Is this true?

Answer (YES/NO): NO